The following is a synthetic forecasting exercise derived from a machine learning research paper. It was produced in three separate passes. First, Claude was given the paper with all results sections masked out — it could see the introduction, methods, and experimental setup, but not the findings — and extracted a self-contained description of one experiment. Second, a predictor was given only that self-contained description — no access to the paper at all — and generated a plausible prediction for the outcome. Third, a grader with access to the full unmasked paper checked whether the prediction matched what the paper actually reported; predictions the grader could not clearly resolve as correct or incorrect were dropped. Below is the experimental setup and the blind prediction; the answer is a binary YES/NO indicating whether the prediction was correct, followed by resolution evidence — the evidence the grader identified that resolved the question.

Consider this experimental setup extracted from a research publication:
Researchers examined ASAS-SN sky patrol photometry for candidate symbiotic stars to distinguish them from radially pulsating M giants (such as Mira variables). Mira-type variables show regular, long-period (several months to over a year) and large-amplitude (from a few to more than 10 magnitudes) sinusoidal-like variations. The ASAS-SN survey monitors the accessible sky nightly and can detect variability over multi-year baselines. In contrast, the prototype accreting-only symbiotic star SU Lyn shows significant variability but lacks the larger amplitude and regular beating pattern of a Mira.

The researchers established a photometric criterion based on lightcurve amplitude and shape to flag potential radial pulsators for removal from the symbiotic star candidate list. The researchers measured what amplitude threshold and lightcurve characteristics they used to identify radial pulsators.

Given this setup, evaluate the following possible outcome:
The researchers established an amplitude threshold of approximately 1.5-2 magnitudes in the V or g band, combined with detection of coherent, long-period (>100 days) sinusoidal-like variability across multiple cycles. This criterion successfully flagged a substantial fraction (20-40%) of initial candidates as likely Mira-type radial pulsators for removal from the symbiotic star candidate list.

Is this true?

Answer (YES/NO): NO